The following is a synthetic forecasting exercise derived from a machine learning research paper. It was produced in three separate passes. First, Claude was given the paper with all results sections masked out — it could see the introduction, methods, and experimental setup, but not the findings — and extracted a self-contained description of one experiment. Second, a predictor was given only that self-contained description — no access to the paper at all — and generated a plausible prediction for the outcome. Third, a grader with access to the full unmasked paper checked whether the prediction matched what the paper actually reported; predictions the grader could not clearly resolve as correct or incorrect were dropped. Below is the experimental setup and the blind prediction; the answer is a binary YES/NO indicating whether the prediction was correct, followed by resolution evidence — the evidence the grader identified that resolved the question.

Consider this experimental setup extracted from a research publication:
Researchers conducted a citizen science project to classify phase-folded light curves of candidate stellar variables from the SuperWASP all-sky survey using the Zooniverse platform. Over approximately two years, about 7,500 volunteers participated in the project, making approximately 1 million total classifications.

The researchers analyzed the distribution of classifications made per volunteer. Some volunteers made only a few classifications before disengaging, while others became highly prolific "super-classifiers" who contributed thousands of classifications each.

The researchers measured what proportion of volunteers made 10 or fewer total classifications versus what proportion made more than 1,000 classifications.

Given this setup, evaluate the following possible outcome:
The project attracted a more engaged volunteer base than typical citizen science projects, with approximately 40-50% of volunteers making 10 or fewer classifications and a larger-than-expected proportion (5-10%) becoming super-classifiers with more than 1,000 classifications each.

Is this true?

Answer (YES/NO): NO